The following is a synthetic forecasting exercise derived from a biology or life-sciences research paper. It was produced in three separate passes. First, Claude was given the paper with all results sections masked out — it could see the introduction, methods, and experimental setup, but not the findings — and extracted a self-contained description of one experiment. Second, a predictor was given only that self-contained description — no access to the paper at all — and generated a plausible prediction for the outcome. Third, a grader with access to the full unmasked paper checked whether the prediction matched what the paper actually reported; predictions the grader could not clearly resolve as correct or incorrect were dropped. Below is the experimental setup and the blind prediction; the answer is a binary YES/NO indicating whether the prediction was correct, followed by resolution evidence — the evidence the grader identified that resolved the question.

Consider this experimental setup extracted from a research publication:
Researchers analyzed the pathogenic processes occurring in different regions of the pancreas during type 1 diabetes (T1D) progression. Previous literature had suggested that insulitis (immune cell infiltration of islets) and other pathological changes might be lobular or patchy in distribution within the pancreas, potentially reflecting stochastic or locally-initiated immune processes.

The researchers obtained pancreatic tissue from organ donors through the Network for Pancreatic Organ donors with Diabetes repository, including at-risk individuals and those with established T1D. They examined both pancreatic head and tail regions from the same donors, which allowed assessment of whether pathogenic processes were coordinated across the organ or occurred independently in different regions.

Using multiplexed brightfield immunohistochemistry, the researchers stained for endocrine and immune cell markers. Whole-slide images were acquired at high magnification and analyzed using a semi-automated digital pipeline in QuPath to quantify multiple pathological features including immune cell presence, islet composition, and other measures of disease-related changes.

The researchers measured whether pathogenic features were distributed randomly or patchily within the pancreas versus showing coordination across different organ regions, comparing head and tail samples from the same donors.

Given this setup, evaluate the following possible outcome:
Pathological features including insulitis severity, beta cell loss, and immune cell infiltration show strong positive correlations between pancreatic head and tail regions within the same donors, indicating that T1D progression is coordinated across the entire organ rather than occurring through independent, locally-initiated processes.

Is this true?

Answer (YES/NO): NO